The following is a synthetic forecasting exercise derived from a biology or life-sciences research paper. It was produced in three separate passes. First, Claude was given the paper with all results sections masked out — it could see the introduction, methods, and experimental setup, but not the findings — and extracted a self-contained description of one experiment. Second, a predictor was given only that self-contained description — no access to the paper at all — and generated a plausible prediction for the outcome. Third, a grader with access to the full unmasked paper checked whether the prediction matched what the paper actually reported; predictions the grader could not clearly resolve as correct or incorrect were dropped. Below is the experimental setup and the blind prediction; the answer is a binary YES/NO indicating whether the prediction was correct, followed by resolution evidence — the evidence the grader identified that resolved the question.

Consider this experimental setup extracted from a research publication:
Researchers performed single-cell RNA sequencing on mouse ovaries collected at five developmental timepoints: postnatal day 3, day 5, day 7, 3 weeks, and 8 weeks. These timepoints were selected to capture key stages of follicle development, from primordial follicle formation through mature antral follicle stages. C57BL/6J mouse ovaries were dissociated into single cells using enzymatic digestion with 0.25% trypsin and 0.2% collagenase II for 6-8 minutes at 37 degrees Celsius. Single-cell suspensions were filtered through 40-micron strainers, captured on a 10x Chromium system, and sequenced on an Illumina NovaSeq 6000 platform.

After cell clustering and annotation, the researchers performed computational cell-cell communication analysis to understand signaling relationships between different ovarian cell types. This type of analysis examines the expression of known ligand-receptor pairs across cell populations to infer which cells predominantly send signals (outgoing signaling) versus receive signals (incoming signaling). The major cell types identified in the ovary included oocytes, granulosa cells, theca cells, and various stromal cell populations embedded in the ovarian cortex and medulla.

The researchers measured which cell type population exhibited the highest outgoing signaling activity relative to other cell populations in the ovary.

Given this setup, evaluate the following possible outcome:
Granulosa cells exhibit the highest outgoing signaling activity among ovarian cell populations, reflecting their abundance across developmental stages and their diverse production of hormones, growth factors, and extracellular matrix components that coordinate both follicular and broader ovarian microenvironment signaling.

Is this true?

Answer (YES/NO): NO